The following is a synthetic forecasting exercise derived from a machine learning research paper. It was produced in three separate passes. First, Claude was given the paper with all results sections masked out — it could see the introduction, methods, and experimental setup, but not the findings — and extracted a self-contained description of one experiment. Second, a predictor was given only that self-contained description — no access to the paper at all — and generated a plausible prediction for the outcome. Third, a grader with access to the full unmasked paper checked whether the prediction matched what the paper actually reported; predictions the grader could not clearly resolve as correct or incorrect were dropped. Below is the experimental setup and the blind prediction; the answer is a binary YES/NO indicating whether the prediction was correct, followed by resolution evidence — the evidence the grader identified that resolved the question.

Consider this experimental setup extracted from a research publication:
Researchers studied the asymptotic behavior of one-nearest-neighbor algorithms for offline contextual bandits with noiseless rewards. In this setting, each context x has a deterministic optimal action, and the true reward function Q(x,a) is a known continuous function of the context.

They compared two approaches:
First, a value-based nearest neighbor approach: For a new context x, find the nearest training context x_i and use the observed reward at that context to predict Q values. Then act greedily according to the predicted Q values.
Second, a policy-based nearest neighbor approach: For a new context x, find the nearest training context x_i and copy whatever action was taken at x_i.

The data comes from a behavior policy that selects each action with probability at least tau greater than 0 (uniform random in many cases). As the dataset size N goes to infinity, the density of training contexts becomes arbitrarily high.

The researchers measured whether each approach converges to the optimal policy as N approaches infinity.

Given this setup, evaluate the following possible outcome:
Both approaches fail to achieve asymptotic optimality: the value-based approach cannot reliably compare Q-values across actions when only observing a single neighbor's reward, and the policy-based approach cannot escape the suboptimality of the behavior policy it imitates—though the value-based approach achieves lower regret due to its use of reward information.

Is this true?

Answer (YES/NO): NO